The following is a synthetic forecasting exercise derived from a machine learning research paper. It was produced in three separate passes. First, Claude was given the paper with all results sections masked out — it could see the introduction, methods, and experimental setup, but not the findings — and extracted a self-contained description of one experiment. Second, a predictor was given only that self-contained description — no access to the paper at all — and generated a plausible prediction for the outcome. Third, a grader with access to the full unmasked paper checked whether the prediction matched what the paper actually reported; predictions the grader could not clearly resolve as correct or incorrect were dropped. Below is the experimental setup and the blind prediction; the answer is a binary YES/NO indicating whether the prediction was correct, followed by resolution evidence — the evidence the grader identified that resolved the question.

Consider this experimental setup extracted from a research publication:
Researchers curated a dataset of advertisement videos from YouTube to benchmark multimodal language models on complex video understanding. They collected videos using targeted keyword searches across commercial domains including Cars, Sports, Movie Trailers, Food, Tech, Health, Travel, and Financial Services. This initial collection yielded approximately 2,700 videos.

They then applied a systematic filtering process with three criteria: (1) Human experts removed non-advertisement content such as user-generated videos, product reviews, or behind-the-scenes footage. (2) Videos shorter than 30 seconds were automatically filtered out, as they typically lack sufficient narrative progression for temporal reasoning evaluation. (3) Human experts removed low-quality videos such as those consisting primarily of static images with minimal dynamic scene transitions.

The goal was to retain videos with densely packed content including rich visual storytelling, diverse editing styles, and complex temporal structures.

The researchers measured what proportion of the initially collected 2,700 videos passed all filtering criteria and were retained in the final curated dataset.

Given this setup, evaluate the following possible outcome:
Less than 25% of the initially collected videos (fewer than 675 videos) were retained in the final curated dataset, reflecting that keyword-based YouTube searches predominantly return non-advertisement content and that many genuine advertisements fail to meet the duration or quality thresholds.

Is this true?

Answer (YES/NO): YES